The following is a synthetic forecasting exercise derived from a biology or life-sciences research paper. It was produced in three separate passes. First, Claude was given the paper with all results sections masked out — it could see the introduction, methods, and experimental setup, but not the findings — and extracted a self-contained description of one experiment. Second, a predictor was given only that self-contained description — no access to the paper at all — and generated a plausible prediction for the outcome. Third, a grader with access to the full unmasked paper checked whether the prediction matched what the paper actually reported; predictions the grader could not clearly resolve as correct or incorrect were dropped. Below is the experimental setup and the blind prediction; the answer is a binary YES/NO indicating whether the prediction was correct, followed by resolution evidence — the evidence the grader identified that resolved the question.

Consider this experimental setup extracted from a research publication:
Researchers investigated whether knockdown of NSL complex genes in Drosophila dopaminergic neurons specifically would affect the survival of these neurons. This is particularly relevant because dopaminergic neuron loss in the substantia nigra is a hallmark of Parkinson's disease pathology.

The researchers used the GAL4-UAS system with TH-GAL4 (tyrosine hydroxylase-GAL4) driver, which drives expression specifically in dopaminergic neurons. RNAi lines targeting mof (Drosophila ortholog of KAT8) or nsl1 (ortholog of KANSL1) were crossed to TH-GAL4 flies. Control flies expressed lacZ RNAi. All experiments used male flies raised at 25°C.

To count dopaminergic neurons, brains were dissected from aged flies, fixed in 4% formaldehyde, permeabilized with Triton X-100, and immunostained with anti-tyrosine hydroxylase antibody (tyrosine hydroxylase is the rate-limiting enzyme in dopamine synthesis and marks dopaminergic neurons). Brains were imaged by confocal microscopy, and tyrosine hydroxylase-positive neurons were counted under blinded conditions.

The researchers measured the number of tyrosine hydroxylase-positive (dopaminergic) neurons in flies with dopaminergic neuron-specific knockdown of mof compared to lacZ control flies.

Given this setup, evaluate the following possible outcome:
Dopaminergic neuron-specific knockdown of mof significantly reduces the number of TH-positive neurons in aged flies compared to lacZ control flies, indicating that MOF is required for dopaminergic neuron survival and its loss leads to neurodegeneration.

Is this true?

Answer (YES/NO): NO